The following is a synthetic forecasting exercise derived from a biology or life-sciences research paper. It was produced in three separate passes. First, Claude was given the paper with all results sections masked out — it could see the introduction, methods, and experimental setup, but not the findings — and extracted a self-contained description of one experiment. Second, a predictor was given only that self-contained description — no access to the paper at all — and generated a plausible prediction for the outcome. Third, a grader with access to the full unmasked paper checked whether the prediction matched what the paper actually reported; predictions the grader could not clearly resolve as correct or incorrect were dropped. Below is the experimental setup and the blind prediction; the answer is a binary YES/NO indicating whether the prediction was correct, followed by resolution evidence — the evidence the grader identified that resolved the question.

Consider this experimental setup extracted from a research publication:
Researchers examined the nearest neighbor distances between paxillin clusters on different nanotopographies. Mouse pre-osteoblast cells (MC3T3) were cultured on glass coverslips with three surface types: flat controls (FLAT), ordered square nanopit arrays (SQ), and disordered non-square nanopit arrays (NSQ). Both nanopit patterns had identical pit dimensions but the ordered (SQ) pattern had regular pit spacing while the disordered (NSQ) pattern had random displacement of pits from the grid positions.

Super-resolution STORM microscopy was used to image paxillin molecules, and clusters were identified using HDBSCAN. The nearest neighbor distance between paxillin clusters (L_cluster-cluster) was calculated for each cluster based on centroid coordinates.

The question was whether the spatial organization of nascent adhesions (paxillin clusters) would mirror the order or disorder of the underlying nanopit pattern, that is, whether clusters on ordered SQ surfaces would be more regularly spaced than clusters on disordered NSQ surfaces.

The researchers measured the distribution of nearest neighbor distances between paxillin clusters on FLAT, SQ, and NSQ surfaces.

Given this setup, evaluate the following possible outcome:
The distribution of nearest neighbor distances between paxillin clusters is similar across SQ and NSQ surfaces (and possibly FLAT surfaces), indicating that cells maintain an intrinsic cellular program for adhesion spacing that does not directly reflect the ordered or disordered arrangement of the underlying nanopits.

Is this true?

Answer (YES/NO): NO